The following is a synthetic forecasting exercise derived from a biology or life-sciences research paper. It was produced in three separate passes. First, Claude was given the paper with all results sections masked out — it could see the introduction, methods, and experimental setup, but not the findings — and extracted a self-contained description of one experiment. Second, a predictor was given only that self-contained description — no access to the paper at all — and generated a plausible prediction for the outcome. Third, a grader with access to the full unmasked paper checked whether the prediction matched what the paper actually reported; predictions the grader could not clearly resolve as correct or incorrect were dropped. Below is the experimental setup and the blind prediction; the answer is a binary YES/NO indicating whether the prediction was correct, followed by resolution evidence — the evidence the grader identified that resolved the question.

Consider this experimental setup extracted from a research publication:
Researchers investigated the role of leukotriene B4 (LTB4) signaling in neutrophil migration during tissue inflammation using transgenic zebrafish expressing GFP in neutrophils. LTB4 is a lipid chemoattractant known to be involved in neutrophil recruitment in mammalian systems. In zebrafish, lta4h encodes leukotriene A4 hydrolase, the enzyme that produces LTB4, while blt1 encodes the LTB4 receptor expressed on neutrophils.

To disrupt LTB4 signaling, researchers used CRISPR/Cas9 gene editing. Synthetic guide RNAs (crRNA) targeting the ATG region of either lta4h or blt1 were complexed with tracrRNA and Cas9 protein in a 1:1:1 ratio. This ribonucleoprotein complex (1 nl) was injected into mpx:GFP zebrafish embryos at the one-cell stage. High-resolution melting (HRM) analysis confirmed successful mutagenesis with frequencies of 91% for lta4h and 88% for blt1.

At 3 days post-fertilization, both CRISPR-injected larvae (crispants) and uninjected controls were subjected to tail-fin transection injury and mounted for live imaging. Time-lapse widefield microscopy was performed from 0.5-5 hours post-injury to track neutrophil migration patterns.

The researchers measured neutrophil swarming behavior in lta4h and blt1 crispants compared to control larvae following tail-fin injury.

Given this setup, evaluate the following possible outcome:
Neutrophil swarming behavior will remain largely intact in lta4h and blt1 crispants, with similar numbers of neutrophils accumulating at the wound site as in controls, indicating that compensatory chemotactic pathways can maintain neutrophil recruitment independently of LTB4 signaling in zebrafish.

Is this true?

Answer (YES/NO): NO